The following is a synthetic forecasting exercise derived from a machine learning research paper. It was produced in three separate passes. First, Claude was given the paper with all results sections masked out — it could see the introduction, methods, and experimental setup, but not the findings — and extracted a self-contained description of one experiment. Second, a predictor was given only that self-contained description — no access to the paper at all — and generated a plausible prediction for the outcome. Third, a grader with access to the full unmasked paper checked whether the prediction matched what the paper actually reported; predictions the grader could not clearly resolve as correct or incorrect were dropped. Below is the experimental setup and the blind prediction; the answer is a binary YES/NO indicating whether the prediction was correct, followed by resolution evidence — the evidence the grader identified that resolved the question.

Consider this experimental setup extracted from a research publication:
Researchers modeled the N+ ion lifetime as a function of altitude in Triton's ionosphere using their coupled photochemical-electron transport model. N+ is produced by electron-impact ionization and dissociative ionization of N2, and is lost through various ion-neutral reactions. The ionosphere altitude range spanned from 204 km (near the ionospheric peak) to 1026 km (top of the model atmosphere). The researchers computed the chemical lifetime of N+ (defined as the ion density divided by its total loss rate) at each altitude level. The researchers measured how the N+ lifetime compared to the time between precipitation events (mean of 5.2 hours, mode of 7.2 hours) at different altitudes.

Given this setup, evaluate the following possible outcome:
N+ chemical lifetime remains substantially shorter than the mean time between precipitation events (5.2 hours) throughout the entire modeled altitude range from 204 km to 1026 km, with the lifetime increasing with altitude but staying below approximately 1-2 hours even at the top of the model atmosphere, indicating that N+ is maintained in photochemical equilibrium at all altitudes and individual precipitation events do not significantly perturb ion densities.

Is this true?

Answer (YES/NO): NO